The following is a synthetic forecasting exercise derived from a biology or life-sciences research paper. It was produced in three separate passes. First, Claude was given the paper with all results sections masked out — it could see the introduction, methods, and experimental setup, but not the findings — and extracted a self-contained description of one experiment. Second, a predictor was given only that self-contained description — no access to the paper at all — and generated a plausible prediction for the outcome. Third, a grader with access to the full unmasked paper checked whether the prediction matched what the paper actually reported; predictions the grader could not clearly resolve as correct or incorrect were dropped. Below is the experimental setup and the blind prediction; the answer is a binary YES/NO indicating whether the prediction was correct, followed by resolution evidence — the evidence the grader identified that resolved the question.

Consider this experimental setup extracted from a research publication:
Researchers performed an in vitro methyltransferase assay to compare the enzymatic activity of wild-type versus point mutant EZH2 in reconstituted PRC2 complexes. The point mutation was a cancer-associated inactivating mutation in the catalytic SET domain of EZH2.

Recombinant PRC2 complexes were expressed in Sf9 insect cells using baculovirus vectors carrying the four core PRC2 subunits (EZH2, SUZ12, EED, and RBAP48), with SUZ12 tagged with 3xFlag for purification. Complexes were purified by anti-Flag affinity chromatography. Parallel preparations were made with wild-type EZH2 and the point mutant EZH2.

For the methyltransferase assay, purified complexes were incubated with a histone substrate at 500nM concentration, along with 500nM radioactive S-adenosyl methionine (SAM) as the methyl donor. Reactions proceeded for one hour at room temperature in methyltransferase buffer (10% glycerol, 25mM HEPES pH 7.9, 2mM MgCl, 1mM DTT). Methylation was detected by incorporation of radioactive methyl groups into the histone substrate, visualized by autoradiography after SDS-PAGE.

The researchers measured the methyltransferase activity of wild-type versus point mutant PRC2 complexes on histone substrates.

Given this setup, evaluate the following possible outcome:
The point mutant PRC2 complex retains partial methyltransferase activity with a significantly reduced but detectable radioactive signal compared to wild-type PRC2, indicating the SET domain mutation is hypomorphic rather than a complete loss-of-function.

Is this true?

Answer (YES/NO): YES